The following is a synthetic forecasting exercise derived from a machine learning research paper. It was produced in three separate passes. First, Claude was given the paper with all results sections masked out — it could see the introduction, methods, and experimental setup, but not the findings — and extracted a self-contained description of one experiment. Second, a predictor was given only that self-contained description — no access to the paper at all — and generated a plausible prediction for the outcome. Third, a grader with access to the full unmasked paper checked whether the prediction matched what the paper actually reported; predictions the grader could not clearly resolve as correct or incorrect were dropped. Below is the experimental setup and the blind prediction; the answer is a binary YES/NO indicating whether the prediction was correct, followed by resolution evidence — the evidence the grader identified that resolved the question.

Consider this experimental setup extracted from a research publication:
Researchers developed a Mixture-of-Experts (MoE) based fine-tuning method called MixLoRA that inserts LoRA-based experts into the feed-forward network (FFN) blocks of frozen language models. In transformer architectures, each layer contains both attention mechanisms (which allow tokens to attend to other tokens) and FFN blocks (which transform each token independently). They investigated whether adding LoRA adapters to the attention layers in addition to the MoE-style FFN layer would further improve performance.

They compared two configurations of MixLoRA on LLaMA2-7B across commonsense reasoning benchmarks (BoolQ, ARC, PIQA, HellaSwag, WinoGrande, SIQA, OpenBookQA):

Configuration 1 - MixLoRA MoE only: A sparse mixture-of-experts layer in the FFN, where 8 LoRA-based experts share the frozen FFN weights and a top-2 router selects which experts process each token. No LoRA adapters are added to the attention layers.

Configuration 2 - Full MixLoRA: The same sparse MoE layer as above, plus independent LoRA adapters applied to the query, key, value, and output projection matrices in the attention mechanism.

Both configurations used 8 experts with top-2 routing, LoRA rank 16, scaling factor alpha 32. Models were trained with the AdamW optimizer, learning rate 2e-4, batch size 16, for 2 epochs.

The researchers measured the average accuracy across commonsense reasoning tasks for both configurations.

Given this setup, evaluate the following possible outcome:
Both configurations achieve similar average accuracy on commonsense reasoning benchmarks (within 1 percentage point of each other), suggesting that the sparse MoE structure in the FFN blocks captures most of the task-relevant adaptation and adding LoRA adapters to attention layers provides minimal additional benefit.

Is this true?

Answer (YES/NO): NO